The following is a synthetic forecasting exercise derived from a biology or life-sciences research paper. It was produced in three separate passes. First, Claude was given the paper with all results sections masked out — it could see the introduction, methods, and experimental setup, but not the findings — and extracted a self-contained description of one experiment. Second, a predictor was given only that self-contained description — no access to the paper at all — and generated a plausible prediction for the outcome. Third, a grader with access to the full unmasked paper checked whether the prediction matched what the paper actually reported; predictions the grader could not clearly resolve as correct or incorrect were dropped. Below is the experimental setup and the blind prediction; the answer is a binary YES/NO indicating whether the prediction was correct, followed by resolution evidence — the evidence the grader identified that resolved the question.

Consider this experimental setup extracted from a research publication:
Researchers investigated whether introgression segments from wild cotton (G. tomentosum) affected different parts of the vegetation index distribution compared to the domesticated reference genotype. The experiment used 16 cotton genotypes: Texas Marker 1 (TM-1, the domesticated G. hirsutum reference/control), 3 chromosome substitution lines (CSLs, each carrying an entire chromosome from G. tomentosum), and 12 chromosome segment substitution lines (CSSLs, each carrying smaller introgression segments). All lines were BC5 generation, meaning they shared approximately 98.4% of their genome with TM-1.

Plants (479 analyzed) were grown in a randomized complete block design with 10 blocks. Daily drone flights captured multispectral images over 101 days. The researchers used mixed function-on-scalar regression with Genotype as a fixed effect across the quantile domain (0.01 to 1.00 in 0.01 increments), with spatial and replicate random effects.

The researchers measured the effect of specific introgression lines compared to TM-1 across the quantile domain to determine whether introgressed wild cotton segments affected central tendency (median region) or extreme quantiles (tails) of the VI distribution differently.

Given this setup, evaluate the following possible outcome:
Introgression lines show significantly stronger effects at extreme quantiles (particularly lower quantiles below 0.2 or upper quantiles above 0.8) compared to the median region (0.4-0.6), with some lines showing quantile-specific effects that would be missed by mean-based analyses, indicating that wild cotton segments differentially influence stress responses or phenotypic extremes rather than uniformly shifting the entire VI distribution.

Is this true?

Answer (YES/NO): NO